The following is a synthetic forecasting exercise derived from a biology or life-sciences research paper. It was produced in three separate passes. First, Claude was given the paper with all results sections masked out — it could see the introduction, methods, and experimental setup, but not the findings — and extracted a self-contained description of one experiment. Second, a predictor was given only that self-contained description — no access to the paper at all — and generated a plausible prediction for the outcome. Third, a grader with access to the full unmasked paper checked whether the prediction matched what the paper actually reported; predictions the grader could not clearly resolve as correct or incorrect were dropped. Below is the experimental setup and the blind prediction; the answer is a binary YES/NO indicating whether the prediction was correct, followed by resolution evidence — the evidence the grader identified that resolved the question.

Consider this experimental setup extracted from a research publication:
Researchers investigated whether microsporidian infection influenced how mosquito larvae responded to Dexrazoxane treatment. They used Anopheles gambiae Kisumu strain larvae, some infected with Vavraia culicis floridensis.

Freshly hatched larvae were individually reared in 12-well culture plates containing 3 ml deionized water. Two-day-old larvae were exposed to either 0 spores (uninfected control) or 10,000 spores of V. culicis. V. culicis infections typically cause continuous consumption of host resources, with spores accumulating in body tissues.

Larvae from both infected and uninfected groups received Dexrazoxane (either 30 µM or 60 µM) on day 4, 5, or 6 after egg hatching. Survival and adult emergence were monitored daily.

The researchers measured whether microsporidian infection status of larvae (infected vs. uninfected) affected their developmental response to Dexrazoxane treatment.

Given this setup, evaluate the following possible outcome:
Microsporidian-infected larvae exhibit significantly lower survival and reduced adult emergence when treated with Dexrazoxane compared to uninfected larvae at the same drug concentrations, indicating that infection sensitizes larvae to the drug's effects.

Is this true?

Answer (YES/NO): NO